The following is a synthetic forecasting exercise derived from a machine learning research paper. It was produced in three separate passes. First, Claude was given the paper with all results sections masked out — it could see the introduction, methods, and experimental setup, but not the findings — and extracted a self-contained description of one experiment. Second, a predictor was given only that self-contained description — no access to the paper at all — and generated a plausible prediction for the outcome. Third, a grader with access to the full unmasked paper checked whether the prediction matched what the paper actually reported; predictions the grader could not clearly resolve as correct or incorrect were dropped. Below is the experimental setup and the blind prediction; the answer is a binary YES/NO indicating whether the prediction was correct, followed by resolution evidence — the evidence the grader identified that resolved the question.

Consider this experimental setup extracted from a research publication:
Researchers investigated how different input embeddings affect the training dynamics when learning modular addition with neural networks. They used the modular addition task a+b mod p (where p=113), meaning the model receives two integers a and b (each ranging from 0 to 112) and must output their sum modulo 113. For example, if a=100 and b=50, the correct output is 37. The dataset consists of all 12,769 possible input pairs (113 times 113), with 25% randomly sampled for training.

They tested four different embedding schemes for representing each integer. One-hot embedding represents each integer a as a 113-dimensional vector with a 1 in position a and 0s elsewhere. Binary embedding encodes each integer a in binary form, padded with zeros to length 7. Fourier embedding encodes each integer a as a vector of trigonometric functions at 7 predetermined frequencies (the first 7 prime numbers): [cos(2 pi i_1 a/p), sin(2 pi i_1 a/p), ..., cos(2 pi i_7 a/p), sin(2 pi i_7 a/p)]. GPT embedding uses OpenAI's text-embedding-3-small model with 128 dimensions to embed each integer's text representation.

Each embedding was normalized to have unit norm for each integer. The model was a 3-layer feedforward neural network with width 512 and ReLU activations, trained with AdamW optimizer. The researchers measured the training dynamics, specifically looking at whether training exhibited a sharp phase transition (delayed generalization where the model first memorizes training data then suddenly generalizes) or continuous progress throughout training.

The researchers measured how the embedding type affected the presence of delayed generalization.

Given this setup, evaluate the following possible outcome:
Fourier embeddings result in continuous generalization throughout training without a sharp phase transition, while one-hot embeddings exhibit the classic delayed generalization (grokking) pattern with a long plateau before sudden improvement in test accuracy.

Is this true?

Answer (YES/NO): YES